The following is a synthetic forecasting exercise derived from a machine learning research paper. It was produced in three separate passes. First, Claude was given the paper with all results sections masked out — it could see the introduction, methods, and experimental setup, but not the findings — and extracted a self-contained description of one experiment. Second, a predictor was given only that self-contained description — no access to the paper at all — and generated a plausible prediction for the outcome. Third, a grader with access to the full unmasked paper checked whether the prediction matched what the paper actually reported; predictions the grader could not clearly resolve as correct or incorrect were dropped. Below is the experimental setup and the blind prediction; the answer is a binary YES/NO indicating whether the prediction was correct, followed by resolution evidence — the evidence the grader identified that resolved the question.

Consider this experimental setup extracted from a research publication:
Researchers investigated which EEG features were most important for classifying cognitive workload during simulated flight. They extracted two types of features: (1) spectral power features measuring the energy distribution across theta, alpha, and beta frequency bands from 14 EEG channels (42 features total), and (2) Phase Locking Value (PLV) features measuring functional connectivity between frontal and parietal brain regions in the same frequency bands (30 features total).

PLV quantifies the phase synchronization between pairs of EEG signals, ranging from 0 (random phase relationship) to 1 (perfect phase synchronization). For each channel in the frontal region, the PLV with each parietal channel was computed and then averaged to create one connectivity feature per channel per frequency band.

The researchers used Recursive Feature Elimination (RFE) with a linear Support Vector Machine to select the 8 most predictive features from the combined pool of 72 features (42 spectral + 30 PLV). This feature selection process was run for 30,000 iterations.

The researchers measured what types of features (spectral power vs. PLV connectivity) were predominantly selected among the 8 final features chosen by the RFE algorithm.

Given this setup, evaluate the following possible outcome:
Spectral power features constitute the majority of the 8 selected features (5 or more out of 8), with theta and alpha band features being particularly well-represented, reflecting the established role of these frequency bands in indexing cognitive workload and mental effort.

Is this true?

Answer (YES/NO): NO